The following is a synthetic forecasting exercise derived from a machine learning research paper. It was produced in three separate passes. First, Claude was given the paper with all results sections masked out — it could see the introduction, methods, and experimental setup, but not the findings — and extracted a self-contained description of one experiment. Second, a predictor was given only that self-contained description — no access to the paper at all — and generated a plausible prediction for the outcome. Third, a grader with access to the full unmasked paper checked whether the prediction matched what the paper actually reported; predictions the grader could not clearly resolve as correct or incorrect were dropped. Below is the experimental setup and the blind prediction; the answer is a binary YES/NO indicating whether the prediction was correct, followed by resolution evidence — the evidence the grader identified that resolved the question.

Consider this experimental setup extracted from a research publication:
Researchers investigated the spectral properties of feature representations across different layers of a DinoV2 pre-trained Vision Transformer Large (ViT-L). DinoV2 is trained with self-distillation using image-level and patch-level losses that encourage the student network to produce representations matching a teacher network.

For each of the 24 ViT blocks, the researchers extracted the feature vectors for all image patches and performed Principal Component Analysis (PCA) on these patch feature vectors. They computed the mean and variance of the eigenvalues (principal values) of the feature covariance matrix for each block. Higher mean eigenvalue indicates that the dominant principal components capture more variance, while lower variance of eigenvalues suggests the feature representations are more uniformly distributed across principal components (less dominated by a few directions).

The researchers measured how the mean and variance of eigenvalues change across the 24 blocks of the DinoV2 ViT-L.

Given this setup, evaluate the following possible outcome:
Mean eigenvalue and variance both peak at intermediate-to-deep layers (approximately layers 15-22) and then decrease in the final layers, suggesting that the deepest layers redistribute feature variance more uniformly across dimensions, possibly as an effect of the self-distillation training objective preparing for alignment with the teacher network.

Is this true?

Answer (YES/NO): NO